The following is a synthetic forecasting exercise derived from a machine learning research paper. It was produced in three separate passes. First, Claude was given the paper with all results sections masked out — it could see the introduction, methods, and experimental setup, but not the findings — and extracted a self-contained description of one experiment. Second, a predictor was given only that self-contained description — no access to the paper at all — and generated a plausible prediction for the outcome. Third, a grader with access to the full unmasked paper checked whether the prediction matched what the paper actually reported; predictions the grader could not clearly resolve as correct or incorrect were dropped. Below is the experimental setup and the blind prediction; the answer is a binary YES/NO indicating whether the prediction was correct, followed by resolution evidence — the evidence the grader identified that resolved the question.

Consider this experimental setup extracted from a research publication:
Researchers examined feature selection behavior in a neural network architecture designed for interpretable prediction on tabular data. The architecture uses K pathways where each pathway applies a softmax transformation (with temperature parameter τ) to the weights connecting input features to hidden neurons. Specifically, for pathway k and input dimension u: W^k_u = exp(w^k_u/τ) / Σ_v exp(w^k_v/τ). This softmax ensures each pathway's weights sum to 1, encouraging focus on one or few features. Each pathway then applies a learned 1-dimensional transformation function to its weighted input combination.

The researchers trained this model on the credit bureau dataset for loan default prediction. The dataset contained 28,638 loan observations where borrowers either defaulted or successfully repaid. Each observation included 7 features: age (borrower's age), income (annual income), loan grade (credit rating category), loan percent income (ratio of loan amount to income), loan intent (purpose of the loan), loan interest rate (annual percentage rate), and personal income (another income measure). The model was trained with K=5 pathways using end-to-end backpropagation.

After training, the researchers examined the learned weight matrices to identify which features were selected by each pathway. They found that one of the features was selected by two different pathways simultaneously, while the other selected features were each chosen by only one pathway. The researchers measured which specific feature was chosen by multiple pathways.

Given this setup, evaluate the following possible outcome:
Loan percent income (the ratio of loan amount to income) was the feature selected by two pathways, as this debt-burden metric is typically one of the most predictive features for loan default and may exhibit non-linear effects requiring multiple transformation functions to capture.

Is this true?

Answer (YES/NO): NO